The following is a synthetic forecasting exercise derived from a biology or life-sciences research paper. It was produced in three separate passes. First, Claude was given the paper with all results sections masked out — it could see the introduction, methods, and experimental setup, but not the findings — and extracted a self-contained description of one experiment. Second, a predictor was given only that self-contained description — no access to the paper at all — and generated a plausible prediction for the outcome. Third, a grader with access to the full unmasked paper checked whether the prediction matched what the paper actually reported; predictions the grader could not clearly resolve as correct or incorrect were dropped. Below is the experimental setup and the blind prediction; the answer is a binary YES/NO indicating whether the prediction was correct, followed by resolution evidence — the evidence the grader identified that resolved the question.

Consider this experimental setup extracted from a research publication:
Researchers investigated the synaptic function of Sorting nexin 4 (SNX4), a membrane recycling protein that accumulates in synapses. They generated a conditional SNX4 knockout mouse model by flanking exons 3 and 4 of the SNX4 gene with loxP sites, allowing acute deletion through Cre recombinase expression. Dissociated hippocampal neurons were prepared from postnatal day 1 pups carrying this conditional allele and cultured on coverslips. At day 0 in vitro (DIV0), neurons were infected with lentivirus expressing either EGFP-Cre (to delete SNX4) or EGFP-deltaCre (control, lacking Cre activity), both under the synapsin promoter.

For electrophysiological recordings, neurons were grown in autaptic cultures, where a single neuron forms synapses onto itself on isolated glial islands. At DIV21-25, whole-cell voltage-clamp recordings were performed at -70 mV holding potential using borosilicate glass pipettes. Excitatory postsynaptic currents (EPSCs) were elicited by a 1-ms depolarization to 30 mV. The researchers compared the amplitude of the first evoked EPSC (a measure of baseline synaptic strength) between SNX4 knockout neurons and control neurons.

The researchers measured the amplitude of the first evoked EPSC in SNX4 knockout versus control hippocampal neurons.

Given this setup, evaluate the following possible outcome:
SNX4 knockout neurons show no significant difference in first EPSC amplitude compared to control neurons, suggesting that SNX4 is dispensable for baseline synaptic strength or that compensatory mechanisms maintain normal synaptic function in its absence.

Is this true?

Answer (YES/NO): YES